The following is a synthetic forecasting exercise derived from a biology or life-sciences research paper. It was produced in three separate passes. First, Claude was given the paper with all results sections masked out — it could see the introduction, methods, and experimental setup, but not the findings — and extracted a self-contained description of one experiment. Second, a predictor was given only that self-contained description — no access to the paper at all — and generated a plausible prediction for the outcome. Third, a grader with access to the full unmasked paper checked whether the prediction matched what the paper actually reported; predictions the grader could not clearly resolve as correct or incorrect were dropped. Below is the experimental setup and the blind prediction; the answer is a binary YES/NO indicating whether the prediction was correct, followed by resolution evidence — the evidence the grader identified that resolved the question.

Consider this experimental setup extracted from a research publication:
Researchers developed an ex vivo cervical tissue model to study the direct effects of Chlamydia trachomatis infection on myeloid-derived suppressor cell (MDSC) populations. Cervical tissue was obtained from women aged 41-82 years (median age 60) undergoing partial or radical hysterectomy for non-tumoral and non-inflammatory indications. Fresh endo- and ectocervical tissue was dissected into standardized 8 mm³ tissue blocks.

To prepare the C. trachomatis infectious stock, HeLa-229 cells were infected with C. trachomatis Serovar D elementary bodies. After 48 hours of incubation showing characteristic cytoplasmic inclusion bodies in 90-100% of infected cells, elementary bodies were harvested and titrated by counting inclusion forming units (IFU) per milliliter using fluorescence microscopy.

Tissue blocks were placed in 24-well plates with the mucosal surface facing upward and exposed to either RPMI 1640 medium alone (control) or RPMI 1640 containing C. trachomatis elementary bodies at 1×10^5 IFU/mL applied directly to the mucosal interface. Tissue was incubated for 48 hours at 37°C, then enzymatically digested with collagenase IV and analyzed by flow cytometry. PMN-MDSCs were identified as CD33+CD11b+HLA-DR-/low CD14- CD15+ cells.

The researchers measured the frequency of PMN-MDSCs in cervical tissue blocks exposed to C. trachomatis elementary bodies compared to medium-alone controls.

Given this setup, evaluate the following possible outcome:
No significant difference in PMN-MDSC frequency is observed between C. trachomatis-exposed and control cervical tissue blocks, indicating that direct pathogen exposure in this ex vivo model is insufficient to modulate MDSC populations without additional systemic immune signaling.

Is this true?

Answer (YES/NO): NO